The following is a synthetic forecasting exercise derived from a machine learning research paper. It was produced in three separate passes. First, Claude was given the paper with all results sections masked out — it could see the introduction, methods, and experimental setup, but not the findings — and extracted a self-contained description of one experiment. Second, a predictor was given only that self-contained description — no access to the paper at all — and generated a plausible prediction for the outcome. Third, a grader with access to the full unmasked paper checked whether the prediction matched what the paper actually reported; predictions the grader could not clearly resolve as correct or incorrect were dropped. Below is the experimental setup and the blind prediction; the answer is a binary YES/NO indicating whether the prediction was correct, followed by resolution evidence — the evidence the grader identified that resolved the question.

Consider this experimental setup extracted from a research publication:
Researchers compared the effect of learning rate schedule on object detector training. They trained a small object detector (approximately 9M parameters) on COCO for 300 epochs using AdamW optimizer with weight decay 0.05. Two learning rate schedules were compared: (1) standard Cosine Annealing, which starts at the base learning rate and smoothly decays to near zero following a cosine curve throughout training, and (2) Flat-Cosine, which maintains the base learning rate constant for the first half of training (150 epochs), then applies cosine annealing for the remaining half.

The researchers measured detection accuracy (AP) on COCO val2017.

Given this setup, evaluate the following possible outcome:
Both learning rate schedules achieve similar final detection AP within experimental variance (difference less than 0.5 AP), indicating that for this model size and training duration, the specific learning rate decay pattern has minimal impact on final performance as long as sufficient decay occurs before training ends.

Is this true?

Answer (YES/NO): NO